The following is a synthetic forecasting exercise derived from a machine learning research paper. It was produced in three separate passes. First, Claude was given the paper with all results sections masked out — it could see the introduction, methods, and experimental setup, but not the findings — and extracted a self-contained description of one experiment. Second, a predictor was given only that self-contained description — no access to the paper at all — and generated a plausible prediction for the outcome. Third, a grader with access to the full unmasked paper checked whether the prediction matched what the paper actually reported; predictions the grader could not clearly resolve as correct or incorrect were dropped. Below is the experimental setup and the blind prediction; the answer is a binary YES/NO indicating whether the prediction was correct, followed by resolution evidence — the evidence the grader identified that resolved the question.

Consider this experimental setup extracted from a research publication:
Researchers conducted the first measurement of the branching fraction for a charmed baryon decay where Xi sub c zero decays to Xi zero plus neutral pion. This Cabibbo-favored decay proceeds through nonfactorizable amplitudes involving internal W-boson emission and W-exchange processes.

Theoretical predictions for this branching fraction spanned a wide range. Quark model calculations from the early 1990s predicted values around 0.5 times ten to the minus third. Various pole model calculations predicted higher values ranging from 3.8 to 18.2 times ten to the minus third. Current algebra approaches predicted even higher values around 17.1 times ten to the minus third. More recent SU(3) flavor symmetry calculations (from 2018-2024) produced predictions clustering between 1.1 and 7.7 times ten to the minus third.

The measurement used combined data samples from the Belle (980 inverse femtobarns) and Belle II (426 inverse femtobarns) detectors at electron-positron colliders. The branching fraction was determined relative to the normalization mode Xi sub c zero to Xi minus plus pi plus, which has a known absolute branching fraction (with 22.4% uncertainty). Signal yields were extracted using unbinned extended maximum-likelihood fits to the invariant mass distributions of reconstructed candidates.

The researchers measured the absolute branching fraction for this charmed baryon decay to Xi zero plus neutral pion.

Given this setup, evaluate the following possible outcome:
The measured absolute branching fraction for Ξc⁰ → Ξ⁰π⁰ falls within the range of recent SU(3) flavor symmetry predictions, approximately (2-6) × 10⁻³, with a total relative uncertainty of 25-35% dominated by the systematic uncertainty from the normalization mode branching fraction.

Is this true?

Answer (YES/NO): NO